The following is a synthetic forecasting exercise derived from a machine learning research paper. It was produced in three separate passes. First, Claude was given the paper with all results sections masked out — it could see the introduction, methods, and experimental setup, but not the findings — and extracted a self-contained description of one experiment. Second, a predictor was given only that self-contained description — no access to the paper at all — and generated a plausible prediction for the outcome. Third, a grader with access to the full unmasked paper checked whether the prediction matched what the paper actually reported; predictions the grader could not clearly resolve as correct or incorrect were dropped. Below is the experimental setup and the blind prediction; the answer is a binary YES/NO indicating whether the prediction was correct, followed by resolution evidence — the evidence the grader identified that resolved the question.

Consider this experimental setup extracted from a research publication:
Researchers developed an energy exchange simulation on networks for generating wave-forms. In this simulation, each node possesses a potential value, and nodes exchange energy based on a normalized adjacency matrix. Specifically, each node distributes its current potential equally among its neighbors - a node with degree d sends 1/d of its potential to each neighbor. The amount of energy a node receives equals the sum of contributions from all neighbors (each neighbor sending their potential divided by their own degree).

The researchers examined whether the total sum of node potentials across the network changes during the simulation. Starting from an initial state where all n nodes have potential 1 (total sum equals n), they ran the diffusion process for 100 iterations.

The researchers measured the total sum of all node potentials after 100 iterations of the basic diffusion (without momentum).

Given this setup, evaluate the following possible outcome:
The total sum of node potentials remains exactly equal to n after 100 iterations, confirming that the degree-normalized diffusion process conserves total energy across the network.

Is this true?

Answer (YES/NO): YES